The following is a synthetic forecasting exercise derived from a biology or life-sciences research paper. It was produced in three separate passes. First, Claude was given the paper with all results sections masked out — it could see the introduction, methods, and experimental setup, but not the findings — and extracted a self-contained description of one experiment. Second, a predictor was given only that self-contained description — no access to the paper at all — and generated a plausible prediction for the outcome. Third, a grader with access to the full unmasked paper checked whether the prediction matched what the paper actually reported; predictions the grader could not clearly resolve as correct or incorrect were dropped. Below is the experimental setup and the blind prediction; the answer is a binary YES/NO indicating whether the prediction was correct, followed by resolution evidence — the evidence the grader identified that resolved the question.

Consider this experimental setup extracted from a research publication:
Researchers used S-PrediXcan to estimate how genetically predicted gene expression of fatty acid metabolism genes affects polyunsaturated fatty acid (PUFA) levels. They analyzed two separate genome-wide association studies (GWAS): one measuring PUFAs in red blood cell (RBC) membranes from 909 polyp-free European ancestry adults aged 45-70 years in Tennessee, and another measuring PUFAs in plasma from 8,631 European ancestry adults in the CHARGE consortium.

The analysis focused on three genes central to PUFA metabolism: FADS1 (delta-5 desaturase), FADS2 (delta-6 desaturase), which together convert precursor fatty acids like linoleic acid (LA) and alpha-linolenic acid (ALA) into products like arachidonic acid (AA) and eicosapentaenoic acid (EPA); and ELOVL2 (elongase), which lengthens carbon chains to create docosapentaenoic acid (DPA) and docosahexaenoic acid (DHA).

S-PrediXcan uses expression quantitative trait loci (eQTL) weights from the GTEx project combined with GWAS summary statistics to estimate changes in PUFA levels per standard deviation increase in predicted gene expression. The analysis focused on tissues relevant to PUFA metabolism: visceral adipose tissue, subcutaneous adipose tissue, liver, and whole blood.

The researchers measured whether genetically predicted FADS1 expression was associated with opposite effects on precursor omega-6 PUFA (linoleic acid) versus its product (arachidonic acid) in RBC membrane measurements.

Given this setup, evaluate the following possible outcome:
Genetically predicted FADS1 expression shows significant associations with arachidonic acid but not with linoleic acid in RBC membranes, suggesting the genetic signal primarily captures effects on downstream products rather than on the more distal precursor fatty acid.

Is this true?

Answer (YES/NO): NO